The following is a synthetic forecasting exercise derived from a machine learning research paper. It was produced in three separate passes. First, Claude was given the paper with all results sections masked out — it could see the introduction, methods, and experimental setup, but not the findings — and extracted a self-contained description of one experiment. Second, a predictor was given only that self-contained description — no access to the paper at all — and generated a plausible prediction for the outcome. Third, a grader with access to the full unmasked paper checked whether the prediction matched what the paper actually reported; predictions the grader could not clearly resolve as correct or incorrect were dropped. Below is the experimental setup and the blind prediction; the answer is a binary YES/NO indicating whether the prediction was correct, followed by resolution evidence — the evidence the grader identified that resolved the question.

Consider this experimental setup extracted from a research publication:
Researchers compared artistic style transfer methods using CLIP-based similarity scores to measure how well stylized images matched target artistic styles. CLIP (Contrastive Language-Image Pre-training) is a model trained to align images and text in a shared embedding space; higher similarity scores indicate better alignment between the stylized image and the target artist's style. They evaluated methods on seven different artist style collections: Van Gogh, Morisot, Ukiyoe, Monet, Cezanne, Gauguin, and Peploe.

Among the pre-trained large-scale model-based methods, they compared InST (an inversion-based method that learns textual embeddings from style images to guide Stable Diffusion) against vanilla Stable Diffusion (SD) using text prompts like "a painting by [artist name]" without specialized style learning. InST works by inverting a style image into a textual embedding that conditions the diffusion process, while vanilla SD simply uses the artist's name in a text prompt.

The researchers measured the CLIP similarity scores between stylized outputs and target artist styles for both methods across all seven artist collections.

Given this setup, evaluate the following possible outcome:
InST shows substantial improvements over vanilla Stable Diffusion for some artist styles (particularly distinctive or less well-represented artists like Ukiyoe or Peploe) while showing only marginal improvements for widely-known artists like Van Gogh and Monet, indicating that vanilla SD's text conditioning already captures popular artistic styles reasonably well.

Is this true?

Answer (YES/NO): NO